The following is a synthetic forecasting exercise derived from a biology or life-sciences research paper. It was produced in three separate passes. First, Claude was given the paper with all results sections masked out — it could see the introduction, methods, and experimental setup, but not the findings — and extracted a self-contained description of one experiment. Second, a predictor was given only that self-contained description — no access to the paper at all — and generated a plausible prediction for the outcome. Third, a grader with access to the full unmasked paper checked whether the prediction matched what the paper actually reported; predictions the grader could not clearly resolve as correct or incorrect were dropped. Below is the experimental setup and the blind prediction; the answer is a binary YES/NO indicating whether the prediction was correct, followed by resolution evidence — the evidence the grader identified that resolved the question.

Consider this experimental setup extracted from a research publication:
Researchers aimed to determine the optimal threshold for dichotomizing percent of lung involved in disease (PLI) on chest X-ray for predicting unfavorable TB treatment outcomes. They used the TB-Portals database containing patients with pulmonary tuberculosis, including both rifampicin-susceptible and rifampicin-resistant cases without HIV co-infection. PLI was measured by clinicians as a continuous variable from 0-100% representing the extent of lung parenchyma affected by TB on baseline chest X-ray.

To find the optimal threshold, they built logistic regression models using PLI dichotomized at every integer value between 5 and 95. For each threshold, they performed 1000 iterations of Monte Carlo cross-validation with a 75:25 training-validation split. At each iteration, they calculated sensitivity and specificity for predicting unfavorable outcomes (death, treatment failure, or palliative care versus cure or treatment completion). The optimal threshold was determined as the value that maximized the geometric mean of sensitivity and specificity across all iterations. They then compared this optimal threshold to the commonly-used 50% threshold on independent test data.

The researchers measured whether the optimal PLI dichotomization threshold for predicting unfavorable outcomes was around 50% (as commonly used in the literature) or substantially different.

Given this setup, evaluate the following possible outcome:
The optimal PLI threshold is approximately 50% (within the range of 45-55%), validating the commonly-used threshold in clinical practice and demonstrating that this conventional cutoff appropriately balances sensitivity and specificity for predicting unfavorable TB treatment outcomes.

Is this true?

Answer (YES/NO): NO